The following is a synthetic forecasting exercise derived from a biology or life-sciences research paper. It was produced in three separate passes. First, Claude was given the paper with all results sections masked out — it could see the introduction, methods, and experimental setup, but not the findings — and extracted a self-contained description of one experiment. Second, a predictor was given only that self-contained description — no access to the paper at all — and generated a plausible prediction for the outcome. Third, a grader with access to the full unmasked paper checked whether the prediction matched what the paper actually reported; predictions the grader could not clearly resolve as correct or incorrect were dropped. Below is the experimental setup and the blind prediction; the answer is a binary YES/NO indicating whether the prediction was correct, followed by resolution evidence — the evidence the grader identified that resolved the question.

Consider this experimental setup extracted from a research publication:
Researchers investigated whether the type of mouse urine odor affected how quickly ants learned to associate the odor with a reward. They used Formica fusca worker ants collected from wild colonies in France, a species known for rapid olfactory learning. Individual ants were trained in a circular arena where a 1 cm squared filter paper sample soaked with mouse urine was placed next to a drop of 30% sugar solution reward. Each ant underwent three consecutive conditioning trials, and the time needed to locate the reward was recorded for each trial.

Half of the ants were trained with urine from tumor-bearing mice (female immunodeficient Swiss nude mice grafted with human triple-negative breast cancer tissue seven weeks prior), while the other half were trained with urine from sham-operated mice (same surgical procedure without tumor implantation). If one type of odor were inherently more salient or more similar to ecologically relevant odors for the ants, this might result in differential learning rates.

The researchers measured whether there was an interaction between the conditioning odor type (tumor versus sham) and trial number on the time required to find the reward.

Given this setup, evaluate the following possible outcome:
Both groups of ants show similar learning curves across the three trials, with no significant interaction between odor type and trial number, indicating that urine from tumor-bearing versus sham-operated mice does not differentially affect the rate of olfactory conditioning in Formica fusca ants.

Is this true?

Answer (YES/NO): YES